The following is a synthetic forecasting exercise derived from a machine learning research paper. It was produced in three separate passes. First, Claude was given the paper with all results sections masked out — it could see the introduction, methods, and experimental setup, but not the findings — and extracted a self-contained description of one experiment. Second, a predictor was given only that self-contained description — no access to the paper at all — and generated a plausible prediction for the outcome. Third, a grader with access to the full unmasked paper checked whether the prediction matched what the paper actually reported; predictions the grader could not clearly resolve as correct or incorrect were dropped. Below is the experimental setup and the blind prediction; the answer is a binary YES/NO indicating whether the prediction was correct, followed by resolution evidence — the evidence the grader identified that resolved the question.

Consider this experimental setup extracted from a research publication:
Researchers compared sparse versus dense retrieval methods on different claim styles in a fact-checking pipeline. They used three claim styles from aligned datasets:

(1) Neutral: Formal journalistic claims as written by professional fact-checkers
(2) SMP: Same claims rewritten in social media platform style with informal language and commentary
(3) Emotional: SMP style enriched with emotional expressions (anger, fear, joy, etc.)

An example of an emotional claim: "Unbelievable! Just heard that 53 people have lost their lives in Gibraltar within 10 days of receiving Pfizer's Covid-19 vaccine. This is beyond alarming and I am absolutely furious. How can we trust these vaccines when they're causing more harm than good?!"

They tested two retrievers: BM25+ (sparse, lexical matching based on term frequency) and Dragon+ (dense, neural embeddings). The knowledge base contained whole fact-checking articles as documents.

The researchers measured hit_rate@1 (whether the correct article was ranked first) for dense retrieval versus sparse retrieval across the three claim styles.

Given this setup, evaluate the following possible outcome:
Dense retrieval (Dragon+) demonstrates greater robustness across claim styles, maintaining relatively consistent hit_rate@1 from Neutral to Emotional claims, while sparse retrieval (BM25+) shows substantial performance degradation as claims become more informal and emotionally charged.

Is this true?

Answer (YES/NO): YES